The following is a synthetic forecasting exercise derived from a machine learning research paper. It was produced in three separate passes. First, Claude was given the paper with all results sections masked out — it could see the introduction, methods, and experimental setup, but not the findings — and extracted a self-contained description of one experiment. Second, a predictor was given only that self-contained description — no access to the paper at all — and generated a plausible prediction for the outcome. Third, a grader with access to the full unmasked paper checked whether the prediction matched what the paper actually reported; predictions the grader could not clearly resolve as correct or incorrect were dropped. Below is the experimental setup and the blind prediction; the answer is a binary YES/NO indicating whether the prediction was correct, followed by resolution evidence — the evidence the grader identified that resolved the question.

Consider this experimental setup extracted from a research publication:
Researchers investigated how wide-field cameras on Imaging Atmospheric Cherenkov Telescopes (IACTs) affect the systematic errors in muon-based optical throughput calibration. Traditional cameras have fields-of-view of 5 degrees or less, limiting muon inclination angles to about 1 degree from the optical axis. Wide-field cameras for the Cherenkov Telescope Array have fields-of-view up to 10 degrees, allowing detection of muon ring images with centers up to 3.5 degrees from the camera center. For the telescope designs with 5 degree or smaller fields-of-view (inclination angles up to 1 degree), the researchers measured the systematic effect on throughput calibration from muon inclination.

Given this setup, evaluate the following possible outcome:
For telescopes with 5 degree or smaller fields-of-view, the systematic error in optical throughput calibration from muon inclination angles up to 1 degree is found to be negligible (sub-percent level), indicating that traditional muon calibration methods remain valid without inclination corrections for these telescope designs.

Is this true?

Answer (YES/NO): YES